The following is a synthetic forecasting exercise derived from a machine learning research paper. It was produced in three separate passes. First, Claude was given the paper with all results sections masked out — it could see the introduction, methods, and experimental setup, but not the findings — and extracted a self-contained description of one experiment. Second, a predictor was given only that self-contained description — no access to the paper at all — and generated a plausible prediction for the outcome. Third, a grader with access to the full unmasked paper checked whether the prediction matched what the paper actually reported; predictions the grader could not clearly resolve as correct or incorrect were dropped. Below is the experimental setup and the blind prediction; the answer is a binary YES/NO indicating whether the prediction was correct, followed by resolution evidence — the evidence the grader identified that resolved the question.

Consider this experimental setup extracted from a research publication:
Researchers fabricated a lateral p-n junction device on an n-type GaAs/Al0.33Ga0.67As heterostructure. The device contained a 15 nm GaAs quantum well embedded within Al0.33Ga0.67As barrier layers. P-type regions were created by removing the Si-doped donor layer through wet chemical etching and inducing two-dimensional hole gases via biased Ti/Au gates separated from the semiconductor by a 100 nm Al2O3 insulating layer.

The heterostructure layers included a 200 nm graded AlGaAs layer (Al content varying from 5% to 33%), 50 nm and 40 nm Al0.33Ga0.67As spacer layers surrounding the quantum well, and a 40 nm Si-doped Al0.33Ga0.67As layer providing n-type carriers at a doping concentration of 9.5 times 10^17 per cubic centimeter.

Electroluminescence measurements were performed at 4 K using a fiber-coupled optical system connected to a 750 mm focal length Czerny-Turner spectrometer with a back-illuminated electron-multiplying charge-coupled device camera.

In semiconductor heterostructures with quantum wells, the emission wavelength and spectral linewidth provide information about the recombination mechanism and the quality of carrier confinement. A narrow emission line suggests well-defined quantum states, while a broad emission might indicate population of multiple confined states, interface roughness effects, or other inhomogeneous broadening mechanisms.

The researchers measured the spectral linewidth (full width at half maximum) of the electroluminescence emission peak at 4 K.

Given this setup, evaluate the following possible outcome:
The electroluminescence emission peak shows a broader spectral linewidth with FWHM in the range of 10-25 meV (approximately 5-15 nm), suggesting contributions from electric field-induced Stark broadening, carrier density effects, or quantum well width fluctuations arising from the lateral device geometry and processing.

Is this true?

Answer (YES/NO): YES